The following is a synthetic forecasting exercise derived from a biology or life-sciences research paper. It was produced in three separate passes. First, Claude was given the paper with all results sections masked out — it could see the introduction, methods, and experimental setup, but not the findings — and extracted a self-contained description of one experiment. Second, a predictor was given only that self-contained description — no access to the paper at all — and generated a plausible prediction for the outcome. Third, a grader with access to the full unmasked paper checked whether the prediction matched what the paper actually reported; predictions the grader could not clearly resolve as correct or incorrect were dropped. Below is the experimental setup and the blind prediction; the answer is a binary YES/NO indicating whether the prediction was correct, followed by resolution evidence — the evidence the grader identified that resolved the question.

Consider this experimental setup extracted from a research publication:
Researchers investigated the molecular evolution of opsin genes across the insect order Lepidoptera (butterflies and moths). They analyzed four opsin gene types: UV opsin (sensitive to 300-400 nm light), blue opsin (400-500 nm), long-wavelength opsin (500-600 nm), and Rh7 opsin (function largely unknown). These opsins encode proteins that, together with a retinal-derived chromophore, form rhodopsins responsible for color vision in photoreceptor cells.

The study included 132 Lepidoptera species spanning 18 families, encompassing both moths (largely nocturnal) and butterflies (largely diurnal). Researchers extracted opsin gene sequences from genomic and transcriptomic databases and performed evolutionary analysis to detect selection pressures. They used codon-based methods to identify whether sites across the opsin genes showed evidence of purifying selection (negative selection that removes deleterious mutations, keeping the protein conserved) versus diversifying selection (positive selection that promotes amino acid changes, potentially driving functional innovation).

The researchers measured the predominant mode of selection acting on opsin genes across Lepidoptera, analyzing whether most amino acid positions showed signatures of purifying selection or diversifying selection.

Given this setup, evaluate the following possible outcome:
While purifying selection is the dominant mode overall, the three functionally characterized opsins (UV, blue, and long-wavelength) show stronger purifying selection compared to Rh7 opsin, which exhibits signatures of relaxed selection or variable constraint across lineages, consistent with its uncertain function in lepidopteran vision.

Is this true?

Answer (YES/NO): YES